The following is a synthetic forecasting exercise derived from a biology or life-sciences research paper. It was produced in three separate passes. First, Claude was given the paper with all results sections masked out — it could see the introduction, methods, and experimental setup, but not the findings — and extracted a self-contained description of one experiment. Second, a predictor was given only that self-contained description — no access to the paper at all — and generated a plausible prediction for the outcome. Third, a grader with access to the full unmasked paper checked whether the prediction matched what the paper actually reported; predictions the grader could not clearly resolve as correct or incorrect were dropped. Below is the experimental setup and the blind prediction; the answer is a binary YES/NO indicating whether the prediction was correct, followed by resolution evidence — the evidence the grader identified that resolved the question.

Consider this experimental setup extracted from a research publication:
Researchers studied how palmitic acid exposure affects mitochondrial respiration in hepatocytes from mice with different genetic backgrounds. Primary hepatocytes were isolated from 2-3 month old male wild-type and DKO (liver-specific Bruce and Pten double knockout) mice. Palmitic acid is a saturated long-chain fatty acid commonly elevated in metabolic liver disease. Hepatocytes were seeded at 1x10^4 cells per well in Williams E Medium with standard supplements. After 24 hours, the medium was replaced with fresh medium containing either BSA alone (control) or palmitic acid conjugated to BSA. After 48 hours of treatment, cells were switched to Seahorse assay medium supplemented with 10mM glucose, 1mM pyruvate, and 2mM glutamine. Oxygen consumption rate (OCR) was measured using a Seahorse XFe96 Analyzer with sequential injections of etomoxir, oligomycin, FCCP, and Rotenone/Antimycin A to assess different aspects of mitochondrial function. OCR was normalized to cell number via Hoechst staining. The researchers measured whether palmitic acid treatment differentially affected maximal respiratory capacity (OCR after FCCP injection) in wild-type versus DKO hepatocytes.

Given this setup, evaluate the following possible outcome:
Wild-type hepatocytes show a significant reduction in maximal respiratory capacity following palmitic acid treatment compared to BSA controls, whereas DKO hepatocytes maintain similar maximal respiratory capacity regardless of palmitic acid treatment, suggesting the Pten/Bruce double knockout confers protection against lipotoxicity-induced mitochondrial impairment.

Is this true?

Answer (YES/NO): NO